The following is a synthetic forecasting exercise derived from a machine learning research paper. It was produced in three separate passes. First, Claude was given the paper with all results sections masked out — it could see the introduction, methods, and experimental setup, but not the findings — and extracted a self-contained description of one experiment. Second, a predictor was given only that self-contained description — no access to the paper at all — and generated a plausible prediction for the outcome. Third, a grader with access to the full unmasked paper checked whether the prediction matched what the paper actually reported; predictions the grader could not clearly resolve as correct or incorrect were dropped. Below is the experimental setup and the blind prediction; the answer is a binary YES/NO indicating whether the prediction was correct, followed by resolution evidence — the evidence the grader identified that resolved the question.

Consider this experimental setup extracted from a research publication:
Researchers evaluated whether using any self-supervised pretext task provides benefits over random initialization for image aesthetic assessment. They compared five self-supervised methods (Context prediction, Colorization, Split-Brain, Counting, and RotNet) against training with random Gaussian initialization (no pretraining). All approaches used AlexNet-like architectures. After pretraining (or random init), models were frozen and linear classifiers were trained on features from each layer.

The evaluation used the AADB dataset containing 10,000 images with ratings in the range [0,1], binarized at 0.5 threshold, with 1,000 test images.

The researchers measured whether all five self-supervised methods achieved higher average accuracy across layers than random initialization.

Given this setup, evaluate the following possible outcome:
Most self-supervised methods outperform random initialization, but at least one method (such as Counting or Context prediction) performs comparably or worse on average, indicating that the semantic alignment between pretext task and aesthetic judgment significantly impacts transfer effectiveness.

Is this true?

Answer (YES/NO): YES